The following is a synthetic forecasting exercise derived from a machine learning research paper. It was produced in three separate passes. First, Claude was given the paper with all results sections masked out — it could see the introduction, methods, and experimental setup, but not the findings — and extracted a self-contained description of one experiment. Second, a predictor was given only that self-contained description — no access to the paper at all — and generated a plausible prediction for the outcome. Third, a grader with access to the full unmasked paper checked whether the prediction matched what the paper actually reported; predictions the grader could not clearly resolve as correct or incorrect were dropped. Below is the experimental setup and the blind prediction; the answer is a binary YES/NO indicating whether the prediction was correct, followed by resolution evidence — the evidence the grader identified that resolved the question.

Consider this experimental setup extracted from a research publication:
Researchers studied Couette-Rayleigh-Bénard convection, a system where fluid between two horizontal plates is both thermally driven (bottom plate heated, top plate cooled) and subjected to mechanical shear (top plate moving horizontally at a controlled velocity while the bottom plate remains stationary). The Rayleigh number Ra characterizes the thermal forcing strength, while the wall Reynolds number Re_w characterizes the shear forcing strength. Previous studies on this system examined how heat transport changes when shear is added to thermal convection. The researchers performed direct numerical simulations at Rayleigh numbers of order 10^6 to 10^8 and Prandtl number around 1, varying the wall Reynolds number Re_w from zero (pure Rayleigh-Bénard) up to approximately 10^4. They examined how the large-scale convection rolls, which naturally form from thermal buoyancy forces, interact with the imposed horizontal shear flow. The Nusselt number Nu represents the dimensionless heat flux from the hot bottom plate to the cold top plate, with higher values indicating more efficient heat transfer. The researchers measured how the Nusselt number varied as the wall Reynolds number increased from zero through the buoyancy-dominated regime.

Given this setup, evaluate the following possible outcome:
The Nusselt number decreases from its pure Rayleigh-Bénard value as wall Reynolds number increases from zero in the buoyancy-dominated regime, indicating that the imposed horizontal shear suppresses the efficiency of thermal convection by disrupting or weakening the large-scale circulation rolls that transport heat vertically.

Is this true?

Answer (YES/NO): YES